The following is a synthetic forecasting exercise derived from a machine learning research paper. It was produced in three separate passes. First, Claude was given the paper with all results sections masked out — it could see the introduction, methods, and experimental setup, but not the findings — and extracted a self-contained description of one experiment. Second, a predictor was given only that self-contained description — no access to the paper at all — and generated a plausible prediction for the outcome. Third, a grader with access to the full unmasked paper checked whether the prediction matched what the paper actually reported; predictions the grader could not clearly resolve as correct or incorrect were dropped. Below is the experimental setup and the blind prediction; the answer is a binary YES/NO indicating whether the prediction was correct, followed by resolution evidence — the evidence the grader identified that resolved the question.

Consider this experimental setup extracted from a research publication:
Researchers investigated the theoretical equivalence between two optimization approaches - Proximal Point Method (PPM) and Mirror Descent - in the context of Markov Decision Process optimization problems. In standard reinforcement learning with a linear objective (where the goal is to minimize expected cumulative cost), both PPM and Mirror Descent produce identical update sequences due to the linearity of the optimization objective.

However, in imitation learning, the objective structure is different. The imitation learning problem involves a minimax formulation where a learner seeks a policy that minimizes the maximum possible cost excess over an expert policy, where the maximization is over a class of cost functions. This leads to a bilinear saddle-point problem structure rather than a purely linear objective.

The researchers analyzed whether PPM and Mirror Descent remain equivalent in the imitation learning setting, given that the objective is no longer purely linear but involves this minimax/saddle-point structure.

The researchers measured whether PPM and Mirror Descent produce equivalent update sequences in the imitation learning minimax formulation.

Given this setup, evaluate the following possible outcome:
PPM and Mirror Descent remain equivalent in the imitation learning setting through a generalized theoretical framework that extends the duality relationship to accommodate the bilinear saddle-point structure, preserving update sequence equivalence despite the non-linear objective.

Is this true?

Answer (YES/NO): NO